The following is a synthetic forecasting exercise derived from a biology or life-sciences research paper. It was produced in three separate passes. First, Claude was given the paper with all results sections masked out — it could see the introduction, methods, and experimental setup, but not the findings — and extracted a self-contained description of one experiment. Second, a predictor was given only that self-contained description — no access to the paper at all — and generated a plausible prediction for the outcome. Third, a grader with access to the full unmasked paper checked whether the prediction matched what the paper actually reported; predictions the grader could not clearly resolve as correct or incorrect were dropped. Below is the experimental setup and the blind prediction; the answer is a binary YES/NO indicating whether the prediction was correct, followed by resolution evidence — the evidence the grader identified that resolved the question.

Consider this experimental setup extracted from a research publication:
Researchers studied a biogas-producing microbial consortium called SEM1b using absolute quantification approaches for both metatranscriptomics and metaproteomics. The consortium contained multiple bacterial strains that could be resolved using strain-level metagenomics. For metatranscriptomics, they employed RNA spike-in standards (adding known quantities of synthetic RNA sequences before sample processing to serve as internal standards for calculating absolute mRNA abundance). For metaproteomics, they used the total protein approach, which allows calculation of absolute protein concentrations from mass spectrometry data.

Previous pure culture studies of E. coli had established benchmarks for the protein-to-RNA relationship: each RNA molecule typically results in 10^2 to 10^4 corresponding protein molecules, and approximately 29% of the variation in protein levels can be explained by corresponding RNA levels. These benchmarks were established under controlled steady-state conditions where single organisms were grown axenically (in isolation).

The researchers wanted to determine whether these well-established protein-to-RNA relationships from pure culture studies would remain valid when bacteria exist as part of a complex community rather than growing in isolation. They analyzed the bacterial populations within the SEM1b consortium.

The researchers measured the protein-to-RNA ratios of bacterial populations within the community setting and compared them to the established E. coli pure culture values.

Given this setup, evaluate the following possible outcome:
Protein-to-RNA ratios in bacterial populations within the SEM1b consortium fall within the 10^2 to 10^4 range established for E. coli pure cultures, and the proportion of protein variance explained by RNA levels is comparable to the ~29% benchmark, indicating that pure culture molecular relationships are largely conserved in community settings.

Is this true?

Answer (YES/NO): NO